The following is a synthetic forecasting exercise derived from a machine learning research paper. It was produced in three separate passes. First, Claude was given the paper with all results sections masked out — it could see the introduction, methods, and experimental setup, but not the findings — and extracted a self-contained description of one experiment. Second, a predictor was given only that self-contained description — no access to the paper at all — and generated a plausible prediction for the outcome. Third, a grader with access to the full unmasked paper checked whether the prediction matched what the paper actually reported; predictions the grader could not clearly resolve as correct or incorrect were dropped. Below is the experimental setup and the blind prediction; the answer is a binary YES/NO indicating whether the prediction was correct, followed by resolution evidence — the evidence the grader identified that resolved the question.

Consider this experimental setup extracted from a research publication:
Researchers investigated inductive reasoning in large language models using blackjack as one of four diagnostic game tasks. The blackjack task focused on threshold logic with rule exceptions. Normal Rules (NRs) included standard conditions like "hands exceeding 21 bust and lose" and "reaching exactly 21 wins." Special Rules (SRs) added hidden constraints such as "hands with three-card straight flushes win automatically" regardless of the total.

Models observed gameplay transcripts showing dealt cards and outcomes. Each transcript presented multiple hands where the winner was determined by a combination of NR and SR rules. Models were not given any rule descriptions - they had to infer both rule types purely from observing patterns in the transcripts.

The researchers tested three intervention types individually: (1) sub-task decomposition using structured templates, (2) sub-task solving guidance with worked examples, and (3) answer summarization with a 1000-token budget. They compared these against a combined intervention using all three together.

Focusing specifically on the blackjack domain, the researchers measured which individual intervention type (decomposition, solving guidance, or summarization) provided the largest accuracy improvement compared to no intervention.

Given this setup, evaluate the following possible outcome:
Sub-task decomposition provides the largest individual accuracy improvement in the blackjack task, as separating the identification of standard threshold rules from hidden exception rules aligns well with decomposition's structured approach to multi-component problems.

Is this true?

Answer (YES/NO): YES